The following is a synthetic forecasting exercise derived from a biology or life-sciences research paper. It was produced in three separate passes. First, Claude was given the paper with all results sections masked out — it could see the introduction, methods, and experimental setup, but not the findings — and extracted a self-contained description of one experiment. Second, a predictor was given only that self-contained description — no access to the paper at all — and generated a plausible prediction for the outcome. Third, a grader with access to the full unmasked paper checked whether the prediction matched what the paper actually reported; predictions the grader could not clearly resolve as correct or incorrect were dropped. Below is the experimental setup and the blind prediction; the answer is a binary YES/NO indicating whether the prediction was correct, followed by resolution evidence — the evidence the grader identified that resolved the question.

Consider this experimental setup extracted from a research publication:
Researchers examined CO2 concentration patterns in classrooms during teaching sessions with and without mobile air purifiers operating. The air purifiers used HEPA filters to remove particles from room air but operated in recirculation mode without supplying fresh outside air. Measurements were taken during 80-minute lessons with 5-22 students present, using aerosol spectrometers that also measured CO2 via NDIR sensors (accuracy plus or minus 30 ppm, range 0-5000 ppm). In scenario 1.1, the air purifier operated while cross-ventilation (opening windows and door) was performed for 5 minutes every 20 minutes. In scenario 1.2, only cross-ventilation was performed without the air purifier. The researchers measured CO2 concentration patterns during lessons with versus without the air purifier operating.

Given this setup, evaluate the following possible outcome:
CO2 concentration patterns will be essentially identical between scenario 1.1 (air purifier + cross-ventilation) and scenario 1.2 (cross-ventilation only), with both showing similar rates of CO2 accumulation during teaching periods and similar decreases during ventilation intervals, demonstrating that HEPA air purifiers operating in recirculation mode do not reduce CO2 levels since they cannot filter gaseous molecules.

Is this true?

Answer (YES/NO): YES